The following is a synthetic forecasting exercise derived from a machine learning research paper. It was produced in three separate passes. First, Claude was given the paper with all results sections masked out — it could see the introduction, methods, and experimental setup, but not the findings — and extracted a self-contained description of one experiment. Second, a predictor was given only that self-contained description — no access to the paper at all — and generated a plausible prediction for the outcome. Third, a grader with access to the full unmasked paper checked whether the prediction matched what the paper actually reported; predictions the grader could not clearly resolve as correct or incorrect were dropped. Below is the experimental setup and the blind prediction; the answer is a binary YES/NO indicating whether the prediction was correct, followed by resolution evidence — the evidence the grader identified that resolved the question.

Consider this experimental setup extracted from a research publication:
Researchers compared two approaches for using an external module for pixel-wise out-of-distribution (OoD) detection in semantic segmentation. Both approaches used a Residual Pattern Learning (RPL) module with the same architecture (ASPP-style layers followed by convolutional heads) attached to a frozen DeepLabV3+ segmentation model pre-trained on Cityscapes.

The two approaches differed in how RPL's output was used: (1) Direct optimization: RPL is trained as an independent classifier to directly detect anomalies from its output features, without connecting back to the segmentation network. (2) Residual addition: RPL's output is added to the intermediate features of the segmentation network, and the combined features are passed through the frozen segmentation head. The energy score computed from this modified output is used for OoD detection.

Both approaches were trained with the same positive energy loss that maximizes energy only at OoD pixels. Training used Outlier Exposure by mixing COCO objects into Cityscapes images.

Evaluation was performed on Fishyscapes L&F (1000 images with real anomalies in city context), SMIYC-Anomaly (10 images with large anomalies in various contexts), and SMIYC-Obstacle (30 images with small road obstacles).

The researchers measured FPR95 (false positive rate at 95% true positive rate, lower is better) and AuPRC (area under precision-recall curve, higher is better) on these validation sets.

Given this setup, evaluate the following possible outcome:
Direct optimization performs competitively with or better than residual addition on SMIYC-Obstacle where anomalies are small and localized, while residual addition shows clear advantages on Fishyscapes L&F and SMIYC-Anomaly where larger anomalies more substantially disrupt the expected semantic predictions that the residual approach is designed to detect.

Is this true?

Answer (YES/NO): NO